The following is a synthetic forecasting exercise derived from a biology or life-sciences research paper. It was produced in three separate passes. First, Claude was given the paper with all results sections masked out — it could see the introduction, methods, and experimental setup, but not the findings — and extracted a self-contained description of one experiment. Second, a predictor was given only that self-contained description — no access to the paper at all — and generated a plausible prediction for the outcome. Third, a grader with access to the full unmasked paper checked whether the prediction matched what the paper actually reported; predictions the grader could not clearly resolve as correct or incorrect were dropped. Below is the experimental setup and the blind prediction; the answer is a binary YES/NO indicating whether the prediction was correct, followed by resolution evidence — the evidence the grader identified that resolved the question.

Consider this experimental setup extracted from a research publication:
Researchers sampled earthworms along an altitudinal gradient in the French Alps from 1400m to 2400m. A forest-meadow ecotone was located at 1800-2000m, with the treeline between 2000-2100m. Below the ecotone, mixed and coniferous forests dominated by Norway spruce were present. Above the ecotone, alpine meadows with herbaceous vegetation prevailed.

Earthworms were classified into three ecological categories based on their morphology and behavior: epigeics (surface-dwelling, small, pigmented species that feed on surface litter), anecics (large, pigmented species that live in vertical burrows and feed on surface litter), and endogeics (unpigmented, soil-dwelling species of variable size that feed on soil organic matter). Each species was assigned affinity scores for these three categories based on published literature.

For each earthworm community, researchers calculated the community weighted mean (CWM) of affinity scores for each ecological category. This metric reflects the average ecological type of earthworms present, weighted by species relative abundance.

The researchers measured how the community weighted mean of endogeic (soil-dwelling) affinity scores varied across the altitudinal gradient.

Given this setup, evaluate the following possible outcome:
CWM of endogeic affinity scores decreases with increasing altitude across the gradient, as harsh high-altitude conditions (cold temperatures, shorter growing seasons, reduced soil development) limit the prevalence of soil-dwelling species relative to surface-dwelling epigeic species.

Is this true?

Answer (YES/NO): NO